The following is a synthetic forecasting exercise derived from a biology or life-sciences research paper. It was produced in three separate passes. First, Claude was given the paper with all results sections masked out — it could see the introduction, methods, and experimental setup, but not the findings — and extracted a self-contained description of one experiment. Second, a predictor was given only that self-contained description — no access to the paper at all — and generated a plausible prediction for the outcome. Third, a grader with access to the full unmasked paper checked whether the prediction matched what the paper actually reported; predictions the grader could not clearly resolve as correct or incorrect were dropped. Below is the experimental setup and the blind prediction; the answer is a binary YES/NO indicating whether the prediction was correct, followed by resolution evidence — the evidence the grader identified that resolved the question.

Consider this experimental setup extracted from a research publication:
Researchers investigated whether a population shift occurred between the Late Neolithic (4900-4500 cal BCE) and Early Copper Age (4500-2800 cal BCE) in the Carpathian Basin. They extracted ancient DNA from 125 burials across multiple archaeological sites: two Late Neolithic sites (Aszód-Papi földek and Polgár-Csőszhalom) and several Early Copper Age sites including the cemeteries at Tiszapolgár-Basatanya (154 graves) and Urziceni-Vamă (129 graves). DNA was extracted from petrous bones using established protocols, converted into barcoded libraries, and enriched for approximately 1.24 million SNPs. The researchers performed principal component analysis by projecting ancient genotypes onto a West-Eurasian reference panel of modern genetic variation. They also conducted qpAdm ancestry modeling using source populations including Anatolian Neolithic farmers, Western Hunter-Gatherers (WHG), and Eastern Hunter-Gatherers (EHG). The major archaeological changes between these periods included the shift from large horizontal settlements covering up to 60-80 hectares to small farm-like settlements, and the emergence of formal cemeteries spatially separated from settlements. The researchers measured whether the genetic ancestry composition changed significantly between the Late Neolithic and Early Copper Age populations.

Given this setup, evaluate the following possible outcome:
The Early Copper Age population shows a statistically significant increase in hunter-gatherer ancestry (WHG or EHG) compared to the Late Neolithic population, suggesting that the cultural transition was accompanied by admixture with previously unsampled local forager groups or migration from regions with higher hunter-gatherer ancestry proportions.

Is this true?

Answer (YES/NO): NO